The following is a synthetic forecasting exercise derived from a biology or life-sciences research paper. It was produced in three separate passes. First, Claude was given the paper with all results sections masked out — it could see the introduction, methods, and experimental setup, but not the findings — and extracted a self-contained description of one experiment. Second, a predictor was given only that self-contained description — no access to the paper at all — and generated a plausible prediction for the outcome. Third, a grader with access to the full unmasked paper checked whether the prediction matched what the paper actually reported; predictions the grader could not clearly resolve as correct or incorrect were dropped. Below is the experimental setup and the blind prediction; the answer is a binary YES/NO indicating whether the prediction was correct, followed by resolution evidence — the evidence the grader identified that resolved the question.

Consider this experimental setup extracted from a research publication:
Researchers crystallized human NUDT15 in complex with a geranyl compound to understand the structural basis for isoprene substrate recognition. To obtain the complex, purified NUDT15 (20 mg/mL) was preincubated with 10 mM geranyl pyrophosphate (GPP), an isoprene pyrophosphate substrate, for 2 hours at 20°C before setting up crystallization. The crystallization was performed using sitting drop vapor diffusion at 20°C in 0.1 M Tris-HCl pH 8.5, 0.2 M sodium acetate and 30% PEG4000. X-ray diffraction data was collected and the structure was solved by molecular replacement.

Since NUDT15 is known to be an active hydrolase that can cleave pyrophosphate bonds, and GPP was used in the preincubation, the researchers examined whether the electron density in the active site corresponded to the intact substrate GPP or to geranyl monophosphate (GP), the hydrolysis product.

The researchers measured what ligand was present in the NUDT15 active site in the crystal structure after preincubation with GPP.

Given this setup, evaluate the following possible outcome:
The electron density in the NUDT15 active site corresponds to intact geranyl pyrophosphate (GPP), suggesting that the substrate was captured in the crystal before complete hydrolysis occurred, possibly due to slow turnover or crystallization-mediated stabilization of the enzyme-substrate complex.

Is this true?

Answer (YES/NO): NO